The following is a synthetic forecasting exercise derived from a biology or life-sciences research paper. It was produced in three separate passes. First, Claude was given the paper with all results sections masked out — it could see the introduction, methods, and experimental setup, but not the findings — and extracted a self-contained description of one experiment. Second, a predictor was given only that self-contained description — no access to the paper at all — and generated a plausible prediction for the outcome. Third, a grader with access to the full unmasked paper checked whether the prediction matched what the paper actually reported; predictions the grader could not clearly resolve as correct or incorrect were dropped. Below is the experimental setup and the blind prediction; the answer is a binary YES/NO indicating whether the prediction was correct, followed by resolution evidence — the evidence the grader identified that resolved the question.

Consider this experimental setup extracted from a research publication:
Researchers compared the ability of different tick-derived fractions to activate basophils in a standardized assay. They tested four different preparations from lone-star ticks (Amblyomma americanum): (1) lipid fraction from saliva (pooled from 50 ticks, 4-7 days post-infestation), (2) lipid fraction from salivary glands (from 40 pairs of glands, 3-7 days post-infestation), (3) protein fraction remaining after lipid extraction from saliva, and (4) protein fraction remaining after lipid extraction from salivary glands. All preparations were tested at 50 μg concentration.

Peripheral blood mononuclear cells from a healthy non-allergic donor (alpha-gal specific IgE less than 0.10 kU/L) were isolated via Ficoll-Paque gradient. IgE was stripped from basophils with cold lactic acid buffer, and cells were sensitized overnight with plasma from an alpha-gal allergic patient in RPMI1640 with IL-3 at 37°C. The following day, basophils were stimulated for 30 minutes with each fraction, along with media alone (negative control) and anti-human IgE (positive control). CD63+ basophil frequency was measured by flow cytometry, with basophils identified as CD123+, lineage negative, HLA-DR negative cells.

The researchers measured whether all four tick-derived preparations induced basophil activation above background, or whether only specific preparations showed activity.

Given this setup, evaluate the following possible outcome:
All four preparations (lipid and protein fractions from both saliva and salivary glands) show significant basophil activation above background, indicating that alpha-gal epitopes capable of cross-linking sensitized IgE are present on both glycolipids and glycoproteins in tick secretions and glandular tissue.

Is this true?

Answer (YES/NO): YES